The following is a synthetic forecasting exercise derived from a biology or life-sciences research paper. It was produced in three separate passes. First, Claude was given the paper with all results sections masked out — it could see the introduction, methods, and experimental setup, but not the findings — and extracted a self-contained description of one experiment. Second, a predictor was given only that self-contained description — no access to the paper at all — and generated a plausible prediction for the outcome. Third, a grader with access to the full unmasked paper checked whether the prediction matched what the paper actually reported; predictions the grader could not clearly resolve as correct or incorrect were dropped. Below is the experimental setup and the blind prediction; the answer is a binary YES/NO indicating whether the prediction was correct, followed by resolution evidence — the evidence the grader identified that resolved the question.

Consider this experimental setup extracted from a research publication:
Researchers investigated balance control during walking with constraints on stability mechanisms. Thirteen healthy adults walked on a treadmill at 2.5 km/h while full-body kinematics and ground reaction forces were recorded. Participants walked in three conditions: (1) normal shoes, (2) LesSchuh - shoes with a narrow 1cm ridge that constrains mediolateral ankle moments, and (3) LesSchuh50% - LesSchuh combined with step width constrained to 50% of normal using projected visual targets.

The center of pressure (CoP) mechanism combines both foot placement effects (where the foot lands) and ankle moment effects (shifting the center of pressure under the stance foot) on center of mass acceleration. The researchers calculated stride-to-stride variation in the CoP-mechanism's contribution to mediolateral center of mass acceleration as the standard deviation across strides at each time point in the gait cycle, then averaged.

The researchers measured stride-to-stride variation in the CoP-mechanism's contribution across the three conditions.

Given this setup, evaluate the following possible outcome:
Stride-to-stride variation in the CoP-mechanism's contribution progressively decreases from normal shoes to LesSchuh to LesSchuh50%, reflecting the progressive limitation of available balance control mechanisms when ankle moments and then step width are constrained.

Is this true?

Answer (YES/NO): NO